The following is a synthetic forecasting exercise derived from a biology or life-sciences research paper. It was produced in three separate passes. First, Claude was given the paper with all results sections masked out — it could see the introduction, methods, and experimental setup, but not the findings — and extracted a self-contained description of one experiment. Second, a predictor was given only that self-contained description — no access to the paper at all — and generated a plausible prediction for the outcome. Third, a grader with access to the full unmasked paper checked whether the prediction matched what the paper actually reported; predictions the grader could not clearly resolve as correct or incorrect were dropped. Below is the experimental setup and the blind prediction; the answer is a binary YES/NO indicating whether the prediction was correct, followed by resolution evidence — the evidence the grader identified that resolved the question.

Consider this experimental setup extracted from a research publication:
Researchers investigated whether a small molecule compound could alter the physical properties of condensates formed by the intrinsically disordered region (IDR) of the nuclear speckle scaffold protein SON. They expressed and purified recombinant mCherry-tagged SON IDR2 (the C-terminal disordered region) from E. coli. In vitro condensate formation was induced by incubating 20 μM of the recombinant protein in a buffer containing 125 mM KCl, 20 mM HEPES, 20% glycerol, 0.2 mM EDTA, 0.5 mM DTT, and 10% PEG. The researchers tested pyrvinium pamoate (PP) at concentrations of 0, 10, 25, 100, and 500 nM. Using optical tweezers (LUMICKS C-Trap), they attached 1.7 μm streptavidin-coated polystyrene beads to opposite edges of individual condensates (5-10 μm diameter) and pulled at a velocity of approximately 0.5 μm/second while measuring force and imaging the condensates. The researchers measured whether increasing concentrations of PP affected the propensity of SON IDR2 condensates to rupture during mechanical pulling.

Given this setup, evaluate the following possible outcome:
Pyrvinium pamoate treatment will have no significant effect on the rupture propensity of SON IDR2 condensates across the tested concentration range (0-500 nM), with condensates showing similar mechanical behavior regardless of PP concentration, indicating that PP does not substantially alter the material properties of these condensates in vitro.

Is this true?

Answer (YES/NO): NO